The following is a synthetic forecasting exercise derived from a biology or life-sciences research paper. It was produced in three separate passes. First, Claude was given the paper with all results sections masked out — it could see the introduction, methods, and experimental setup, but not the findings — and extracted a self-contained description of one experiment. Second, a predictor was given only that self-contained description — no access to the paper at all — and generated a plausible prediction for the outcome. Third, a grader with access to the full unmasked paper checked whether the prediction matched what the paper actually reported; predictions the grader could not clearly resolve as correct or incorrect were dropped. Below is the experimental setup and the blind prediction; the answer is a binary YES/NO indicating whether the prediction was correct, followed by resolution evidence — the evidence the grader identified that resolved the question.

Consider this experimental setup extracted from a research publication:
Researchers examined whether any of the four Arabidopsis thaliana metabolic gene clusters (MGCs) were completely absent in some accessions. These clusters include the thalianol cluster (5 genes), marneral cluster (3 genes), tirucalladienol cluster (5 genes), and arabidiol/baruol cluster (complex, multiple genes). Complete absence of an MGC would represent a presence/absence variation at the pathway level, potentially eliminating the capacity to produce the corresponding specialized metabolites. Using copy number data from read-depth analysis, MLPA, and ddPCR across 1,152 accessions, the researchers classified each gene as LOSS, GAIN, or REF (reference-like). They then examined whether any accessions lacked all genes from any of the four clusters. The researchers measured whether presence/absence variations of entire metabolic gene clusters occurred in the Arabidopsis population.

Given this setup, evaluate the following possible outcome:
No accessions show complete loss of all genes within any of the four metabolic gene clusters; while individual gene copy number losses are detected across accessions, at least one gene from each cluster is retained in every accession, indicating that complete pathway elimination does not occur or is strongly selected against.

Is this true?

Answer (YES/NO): YES